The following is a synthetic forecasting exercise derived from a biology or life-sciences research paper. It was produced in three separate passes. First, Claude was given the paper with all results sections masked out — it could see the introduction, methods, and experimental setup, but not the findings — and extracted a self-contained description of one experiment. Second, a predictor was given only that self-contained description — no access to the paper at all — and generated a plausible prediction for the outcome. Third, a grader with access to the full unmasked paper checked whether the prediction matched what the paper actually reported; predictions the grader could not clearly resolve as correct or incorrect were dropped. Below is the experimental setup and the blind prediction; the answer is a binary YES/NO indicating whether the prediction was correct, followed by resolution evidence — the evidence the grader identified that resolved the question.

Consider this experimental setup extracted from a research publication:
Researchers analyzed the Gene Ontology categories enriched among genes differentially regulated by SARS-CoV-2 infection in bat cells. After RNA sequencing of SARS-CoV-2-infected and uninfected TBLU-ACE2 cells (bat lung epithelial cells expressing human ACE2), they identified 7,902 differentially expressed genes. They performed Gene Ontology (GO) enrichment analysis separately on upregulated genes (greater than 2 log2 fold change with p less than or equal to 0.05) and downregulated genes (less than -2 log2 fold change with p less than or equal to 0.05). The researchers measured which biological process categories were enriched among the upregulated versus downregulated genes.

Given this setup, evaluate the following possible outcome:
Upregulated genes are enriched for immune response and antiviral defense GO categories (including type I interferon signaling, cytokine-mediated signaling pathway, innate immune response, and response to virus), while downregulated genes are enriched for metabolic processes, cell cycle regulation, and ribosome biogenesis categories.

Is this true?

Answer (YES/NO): NO